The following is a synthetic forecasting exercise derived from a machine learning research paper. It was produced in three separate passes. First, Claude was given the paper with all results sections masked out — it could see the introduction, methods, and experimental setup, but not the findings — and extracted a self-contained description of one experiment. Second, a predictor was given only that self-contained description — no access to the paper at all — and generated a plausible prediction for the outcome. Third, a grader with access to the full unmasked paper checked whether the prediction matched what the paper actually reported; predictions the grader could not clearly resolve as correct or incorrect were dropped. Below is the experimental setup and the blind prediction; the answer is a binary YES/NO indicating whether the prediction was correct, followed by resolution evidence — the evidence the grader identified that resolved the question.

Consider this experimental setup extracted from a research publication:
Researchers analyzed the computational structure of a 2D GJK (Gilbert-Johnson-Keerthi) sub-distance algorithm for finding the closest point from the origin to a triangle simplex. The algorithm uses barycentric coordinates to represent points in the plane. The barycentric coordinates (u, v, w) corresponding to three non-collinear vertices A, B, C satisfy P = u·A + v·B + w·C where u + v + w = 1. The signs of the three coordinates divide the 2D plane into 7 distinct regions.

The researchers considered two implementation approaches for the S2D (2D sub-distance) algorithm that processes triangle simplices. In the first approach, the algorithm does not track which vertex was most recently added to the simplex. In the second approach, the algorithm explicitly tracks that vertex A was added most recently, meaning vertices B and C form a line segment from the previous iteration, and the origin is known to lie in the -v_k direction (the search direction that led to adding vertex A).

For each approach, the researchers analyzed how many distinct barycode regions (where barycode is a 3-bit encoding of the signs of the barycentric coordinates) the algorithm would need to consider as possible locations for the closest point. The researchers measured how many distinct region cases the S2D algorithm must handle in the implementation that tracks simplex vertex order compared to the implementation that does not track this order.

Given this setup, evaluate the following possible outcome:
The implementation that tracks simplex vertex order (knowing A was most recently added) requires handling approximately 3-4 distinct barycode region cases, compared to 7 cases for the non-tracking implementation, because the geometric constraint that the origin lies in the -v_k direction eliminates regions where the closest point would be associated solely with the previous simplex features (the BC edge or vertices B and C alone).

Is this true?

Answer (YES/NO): YES